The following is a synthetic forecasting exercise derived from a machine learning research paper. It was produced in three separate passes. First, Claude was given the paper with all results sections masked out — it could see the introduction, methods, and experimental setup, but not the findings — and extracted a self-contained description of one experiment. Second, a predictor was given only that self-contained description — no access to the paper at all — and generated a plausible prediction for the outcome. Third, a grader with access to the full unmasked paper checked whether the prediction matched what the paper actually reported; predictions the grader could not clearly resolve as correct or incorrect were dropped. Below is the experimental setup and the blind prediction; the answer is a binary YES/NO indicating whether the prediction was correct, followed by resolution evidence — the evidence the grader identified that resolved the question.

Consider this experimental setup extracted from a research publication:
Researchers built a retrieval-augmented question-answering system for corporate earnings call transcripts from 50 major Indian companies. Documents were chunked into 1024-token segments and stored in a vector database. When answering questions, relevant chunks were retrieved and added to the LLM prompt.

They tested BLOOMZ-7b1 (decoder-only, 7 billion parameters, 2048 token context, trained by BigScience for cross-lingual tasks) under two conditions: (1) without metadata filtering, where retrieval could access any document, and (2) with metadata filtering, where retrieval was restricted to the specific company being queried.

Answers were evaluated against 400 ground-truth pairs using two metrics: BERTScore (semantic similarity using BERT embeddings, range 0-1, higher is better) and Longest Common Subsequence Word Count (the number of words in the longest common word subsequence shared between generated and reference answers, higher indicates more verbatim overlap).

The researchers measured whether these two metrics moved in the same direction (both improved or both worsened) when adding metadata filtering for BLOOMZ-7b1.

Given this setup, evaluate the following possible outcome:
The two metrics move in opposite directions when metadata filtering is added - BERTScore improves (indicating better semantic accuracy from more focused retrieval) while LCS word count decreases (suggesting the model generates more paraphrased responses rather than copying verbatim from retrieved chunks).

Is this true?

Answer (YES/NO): YES